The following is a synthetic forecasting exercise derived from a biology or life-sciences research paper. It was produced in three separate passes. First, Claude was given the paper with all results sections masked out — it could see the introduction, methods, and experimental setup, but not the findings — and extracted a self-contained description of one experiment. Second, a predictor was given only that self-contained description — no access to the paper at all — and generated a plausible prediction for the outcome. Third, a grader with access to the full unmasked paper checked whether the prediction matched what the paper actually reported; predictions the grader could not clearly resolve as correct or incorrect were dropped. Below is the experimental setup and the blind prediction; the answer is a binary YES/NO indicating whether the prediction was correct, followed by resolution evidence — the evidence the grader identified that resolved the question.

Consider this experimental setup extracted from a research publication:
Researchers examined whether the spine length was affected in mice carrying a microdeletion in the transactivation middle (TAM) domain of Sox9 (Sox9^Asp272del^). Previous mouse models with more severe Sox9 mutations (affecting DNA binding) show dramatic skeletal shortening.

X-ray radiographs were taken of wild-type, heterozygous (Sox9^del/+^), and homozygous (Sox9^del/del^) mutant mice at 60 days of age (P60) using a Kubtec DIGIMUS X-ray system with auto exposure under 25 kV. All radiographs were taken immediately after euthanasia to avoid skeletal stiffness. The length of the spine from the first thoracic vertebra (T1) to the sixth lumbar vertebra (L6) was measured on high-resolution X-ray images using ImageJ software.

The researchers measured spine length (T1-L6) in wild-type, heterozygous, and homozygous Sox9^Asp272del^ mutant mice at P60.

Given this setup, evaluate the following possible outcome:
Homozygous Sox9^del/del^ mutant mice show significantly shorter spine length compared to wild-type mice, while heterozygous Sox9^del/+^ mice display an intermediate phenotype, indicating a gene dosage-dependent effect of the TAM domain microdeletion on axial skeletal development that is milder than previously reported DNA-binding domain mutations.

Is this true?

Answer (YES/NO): NO